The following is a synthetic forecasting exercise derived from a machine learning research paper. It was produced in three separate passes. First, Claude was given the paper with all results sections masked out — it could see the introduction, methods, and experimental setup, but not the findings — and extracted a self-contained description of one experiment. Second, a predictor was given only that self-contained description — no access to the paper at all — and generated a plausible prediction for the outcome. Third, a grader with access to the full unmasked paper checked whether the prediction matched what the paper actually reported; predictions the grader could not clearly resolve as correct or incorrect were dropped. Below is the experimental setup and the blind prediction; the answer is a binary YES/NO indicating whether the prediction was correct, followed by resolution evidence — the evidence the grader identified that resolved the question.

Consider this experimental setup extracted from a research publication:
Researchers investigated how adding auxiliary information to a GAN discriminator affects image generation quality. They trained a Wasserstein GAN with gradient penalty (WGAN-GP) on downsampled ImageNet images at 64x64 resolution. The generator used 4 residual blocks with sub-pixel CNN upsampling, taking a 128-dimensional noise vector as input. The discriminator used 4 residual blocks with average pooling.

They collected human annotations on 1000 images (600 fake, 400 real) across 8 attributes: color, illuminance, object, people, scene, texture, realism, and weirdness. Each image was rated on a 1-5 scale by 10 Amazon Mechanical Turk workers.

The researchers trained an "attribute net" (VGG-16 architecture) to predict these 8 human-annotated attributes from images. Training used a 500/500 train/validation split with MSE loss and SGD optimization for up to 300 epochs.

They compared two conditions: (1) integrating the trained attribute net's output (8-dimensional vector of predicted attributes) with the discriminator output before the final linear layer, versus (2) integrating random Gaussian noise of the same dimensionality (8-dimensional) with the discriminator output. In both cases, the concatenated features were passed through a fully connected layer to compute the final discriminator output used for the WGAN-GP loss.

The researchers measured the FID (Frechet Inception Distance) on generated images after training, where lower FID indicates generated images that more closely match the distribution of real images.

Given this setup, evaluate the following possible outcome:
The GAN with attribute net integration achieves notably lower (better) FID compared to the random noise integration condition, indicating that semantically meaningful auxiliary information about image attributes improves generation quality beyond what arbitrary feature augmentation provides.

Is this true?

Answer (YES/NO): YES